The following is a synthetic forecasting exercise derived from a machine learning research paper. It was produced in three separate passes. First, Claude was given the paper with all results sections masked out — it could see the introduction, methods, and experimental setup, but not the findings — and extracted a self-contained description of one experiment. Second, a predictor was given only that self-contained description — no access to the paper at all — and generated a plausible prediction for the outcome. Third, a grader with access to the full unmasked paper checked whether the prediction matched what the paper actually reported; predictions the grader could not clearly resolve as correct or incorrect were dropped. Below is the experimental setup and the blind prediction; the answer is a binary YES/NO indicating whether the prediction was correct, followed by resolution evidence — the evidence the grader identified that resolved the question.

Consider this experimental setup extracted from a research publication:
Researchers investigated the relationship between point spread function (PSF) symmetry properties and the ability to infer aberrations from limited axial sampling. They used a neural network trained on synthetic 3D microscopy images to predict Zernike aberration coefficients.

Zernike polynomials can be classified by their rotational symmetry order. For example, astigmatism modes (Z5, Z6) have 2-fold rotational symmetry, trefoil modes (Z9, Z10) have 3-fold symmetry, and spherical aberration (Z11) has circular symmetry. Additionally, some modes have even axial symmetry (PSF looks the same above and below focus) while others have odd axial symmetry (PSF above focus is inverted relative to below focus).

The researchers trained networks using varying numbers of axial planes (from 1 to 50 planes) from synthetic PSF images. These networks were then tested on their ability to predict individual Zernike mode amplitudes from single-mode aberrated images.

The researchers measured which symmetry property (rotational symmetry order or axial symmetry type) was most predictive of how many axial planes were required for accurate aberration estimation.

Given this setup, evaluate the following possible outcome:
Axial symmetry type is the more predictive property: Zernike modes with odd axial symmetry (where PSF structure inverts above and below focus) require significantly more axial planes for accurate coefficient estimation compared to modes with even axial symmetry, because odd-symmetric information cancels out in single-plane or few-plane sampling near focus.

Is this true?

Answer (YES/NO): NO